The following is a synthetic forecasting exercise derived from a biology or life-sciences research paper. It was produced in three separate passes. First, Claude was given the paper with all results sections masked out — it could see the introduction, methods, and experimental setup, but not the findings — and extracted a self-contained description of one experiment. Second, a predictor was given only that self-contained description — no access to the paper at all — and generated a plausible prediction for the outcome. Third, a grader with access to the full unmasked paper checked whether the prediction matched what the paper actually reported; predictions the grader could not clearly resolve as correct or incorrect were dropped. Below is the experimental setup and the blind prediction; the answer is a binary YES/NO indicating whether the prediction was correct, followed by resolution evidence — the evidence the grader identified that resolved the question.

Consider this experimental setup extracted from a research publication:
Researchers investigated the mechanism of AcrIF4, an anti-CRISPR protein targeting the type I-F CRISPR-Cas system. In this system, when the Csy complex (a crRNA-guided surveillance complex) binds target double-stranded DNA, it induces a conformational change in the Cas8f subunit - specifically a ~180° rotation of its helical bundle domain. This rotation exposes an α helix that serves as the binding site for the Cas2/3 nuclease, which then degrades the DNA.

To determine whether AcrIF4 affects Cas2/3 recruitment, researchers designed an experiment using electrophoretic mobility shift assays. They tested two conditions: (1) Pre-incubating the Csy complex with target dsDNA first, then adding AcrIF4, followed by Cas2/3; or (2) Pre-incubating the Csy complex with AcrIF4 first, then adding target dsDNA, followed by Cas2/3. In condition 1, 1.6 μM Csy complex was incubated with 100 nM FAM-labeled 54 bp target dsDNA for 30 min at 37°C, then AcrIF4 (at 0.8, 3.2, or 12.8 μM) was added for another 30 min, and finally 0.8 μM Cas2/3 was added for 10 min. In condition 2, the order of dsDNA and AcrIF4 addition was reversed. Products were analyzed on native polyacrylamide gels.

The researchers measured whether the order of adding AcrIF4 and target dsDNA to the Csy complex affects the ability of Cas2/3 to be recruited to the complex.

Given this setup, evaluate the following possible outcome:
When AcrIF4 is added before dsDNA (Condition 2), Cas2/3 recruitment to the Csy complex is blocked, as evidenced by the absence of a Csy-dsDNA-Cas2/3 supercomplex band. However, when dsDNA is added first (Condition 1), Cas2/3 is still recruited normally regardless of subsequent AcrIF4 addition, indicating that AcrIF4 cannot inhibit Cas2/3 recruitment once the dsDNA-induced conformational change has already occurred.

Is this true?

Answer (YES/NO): YES